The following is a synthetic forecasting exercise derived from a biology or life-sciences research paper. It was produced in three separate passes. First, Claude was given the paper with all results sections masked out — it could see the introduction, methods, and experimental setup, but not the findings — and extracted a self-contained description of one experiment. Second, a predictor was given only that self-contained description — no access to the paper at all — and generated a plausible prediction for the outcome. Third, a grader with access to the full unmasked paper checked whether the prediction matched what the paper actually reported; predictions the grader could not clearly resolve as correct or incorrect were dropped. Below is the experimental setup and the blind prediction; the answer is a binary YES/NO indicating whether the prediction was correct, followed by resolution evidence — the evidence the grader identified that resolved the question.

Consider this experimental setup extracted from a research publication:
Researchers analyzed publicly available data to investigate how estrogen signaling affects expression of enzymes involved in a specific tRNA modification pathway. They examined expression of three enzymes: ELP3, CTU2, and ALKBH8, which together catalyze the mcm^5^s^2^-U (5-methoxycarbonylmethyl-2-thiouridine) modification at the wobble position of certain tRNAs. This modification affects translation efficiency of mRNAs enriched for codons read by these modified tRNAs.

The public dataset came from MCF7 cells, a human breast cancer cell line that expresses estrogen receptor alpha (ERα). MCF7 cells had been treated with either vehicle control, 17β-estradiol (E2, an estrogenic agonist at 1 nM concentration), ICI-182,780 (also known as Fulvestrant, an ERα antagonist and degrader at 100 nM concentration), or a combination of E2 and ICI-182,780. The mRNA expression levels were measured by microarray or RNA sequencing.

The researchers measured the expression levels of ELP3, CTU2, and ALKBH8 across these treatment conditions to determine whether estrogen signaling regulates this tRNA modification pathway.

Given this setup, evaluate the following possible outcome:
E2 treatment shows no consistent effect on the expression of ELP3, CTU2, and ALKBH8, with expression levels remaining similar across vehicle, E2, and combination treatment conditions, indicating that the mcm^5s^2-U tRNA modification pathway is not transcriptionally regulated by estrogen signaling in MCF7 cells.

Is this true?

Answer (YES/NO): NO